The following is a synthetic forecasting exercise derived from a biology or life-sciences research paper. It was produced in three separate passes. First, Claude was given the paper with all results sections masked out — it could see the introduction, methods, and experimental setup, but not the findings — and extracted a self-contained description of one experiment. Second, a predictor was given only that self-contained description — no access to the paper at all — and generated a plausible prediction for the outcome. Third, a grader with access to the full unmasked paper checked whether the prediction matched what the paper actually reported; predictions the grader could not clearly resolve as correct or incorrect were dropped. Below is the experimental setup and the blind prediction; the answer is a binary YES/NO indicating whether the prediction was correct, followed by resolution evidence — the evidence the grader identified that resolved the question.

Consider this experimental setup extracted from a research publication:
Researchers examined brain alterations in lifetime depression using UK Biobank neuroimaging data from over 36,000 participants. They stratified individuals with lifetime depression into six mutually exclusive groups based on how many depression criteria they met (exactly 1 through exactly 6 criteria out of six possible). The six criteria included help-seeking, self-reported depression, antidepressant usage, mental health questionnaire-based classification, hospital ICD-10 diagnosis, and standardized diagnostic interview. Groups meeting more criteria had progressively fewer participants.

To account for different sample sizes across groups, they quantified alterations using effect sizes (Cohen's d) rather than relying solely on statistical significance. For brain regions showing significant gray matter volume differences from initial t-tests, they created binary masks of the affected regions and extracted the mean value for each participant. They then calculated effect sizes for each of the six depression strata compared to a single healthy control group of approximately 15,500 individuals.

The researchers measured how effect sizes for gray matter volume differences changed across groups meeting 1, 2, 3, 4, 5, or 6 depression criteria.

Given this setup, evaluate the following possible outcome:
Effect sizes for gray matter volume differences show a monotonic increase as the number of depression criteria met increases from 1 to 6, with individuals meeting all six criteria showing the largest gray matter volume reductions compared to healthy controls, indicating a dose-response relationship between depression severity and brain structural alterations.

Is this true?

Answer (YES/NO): NO